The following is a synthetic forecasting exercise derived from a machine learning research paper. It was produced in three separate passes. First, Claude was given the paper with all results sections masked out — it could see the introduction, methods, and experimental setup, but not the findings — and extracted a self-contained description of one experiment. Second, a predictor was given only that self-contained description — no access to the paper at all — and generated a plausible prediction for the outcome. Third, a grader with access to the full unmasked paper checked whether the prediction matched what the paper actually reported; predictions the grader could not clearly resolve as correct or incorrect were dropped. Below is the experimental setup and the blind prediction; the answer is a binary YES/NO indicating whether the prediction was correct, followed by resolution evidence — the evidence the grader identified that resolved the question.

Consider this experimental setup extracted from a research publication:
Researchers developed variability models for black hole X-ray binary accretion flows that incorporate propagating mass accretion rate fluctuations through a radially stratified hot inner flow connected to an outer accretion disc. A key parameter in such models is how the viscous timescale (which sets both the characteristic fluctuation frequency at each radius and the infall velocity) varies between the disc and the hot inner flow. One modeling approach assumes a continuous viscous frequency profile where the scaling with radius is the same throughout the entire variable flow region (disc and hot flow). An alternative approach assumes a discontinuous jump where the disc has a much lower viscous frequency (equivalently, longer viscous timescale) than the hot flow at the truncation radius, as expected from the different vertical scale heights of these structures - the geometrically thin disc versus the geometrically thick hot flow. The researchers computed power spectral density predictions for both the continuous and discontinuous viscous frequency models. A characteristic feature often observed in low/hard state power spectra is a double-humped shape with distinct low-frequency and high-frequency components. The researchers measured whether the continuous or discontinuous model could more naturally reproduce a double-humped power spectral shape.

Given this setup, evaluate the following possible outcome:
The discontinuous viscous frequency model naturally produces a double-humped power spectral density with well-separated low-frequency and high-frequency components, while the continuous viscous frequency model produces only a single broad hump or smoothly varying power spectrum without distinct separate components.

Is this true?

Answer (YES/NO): YES